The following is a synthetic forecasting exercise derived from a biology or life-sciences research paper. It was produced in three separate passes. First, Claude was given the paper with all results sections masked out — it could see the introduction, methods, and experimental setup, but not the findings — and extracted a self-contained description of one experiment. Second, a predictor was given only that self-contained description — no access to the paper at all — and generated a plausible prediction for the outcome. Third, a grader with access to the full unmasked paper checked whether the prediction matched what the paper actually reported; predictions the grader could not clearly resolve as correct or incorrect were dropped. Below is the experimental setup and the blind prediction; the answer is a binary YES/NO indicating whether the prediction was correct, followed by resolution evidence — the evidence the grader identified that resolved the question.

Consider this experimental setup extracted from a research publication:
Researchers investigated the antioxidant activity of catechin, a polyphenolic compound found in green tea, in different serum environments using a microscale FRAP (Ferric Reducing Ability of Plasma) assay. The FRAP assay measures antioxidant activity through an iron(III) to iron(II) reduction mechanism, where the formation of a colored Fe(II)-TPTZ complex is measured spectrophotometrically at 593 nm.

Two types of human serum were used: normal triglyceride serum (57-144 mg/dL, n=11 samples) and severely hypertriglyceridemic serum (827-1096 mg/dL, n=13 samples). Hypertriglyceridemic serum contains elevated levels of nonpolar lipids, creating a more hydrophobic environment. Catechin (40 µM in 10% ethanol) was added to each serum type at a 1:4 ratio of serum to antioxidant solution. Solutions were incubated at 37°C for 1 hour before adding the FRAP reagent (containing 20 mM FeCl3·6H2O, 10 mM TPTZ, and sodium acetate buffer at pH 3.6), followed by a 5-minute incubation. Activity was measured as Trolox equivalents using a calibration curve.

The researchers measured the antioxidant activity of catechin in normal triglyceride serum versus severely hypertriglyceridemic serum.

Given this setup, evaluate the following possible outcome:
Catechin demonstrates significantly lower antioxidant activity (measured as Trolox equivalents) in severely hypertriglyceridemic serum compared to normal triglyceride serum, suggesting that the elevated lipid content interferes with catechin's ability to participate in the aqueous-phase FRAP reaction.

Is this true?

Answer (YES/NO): NO